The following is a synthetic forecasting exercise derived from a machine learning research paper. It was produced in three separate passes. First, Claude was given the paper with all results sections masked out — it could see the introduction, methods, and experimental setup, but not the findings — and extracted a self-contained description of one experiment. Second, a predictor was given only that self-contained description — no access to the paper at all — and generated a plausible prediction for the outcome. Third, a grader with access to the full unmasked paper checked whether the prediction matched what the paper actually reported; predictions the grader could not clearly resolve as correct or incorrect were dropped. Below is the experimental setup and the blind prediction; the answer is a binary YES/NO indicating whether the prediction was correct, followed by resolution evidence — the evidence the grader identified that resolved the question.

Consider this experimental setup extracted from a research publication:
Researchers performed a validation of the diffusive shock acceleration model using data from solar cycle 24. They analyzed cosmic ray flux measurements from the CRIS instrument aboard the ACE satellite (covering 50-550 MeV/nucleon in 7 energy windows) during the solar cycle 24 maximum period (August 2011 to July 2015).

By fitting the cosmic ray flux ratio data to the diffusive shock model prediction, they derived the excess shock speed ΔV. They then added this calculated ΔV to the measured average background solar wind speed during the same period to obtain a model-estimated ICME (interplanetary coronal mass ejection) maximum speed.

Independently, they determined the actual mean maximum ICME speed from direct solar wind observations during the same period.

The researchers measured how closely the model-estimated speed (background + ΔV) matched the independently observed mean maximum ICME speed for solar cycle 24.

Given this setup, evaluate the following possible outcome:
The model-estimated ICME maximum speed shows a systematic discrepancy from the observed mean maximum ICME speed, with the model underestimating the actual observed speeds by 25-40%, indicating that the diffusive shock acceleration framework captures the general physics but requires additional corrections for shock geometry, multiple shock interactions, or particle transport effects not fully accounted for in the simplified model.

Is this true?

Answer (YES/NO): NO